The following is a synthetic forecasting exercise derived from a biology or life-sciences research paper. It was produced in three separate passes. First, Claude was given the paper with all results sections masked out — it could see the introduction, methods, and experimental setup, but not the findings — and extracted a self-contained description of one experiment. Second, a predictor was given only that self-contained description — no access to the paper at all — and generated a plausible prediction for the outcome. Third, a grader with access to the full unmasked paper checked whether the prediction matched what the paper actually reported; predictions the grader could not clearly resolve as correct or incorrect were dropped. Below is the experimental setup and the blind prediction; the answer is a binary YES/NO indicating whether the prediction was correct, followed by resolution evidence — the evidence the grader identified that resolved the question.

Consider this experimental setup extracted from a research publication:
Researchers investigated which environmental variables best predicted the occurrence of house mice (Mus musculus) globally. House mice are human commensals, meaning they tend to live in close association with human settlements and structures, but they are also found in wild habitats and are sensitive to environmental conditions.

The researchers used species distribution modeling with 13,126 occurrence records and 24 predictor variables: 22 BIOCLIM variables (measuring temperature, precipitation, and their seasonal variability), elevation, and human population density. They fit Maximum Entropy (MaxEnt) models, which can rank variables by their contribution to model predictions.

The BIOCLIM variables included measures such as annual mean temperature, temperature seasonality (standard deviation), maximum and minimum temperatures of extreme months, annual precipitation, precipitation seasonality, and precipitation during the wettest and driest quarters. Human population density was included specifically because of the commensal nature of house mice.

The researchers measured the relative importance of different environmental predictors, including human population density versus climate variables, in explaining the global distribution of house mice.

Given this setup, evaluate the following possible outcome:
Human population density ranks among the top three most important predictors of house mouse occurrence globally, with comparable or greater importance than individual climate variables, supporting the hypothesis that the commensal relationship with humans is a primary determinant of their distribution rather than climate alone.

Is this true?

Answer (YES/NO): NO